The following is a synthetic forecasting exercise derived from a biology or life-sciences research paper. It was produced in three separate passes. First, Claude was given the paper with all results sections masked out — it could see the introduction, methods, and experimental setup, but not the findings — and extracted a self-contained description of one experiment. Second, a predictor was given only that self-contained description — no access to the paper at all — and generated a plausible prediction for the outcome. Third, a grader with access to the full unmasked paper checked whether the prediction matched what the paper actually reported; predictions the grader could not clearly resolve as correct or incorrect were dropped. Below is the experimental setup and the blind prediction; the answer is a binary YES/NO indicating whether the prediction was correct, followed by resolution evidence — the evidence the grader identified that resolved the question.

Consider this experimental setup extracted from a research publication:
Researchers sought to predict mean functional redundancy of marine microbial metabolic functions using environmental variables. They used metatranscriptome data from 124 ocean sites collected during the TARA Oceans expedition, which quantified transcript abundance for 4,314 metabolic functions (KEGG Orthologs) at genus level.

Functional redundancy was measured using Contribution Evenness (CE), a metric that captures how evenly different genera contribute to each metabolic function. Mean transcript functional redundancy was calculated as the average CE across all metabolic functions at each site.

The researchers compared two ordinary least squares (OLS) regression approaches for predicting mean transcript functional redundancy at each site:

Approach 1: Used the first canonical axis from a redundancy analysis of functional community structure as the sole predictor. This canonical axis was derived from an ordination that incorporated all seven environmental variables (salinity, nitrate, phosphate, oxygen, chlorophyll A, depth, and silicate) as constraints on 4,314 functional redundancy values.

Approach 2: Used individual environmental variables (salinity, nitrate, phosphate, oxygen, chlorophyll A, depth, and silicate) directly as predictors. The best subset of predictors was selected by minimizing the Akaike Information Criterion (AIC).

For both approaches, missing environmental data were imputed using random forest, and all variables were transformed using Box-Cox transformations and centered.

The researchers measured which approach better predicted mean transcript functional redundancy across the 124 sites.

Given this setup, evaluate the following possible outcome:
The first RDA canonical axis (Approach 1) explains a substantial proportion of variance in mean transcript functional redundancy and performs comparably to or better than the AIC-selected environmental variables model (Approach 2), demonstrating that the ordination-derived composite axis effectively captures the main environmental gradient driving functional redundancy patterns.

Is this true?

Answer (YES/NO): YES